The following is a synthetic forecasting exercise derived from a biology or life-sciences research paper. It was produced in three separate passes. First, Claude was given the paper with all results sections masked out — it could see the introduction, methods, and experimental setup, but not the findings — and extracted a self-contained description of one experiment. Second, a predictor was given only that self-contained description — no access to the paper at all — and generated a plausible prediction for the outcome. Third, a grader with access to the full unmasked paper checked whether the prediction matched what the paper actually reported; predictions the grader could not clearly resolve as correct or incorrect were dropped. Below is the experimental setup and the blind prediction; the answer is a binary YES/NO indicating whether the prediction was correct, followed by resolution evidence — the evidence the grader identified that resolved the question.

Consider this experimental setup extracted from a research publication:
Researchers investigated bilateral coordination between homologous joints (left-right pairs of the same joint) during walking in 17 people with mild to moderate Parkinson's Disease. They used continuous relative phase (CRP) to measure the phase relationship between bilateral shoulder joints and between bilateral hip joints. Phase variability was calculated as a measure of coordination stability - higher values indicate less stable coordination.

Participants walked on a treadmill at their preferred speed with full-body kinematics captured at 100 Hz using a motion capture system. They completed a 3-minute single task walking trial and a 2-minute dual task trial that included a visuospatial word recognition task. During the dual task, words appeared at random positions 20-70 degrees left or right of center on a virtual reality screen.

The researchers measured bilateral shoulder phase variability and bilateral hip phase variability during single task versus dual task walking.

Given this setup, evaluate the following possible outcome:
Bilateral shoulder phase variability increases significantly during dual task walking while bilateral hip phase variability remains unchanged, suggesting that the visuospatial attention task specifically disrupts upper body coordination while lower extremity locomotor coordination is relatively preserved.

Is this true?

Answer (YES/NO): NO